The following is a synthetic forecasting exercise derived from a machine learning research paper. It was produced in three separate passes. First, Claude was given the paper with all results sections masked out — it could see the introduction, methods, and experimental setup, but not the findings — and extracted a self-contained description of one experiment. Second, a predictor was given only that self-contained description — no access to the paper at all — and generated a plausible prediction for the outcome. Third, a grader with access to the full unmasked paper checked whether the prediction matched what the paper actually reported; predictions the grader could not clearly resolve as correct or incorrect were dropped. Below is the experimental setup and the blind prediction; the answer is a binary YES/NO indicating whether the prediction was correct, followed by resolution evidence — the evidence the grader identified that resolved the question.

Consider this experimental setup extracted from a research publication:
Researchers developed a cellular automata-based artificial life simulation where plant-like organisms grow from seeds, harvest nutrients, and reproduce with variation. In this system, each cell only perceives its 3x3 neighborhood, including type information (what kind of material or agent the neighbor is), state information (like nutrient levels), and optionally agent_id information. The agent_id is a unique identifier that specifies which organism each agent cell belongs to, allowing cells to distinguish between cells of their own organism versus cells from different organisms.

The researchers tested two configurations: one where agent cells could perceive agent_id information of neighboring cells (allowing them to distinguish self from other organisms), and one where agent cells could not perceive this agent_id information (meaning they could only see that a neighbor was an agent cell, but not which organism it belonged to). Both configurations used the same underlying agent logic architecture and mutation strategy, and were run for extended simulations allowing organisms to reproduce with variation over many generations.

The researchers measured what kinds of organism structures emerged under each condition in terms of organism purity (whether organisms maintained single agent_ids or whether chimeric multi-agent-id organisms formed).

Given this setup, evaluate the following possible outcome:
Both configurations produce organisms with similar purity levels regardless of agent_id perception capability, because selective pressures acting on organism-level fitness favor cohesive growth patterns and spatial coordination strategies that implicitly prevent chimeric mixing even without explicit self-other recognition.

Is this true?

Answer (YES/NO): NO